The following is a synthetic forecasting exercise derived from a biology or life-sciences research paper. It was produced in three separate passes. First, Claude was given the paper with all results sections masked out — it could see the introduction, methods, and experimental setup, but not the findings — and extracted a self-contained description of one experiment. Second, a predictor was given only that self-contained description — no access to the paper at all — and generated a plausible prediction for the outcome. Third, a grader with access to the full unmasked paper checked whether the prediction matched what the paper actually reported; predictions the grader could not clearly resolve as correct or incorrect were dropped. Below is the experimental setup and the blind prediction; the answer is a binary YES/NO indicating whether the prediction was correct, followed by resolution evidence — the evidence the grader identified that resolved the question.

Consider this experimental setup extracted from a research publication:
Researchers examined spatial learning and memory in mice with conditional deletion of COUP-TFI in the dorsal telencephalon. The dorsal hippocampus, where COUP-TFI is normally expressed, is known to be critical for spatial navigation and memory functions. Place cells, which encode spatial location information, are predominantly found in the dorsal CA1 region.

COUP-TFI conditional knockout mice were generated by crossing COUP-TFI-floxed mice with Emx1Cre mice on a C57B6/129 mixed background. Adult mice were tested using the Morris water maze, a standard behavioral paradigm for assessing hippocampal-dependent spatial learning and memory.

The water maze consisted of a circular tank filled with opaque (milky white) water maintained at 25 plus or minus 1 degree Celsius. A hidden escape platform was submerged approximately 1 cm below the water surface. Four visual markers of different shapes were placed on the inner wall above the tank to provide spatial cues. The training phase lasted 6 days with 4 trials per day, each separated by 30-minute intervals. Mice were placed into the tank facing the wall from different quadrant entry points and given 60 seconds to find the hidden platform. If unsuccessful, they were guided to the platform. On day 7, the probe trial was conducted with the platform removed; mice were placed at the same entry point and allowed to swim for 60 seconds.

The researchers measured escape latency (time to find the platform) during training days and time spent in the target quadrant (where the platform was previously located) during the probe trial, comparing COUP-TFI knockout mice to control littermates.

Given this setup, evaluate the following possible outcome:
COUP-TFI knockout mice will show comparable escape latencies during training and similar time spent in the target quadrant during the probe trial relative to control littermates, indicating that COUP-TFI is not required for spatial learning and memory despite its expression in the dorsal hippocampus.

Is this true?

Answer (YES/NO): NO